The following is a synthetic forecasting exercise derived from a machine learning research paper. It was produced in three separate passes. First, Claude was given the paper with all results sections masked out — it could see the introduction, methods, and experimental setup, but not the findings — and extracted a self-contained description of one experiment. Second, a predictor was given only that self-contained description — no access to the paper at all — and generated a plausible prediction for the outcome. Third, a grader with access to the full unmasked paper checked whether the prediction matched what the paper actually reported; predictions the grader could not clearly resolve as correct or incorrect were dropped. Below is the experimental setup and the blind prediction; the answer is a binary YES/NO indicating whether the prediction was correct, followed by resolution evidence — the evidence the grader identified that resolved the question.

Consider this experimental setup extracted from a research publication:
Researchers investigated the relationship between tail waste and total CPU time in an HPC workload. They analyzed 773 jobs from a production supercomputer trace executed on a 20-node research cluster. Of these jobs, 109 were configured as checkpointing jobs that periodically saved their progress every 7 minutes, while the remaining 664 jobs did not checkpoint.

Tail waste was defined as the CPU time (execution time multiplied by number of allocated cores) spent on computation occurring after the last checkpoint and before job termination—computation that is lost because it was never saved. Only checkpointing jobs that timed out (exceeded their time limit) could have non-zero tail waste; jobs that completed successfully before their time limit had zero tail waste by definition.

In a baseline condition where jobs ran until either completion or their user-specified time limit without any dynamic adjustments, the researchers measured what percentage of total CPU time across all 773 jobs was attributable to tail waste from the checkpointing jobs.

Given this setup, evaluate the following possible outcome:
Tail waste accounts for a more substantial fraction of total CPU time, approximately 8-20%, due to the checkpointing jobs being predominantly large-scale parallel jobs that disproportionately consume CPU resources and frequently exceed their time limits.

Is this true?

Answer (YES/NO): NO